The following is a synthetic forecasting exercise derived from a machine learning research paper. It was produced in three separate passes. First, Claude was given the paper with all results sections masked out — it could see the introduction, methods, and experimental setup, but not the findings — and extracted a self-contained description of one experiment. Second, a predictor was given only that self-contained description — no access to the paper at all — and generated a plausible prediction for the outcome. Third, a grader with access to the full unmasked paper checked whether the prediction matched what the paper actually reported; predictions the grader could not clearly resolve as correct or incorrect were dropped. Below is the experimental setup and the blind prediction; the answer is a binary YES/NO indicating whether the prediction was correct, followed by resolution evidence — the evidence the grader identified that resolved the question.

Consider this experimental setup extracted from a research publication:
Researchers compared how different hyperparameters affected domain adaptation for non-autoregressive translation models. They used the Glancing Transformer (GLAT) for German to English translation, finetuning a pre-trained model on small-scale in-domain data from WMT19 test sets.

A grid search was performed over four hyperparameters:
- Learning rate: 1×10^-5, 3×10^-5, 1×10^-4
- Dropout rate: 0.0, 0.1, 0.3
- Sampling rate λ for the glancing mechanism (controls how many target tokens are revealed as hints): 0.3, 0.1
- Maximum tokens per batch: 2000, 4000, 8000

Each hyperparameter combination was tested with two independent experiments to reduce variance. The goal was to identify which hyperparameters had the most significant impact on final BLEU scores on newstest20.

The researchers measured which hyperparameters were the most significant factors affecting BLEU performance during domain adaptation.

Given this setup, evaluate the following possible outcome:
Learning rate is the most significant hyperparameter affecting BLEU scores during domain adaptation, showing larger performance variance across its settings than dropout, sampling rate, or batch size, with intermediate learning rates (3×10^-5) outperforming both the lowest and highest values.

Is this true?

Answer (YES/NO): NO